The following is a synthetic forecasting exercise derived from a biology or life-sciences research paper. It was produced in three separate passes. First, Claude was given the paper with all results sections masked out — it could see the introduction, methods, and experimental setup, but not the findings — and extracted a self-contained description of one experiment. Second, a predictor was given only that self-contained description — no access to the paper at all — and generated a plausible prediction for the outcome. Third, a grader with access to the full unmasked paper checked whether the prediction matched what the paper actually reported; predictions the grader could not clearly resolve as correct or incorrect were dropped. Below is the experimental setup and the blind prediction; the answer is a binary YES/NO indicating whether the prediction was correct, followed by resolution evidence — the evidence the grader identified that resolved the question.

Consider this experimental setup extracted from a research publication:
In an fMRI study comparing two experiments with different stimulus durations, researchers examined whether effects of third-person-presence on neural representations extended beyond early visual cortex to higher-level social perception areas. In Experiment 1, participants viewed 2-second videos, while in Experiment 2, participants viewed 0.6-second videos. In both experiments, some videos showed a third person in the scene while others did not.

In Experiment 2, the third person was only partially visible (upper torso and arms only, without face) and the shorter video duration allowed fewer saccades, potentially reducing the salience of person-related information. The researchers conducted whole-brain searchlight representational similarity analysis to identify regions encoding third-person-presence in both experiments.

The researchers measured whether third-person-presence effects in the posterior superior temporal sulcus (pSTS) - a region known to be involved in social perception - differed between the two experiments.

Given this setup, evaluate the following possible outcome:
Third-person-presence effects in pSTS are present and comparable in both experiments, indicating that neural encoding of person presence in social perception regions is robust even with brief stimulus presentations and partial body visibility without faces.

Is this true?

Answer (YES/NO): NO